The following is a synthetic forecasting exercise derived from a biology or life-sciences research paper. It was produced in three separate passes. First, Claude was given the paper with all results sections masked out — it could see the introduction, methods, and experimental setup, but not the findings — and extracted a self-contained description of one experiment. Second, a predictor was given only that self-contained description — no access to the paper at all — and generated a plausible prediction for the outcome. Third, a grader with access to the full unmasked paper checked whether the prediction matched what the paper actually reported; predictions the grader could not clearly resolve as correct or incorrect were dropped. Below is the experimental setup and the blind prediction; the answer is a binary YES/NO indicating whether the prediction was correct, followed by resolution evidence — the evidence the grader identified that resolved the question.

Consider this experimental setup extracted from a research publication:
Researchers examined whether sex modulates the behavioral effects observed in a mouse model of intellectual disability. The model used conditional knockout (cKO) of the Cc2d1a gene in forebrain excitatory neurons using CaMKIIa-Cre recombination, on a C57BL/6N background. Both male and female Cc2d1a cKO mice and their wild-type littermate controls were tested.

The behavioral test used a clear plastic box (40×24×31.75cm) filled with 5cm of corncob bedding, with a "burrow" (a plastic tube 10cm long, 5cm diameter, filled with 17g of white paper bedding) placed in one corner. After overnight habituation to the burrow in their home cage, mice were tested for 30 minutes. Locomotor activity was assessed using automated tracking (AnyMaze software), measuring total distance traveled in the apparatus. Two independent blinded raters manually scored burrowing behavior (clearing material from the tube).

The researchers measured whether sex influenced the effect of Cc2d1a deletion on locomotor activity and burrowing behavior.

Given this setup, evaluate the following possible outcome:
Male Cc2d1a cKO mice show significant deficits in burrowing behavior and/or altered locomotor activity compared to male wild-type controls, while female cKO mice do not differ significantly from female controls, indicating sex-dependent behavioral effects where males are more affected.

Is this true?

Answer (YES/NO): YES